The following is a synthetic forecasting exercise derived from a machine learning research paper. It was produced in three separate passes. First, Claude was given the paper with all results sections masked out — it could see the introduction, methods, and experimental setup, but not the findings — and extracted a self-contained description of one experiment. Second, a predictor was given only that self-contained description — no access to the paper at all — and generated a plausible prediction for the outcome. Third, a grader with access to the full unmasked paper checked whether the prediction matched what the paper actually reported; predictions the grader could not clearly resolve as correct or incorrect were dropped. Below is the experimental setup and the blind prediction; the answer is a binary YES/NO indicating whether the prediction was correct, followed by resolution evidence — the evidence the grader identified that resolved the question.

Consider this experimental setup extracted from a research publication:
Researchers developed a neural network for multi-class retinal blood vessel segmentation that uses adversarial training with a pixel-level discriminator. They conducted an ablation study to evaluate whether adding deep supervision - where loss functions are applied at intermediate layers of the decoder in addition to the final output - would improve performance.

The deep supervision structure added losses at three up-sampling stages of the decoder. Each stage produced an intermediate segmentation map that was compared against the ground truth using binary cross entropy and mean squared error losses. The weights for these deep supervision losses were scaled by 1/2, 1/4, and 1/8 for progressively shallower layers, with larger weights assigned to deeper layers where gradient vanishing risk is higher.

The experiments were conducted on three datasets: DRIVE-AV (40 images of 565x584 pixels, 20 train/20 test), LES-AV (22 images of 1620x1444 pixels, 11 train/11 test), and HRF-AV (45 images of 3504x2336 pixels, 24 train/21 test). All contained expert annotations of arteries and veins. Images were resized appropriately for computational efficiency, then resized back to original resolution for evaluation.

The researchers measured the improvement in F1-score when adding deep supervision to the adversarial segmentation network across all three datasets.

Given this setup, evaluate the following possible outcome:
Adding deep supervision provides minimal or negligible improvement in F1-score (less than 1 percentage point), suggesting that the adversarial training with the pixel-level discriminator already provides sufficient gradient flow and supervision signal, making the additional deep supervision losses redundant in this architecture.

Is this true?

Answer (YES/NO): NO